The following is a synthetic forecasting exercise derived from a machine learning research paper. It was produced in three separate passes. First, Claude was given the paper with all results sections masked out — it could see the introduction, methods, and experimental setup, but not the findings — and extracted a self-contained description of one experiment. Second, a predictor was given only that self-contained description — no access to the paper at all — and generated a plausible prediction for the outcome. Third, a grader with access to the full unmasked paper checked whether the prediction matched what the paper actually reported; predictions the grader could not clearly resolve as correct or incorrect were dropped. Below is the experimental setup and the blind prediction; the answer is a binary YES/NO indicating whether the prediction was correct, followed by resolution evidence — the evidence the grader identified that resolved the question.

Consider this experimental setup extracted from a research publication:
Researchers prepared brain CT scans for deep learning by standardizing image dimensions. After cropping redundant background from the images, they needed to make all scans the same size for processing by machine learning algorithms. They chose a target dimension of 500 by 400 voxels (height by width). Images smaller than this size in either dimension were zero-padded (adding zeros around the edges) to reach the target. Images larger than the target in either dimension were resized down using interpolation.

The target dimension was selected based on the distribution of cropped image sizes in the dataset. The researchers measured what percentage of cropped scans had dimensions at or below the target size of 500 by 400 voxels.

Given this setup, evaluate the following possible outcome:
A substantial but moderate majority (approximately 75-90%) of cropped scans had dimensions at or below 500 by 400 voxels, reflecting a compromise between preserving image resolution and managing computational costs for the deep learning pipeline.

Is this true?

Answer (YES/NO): NO